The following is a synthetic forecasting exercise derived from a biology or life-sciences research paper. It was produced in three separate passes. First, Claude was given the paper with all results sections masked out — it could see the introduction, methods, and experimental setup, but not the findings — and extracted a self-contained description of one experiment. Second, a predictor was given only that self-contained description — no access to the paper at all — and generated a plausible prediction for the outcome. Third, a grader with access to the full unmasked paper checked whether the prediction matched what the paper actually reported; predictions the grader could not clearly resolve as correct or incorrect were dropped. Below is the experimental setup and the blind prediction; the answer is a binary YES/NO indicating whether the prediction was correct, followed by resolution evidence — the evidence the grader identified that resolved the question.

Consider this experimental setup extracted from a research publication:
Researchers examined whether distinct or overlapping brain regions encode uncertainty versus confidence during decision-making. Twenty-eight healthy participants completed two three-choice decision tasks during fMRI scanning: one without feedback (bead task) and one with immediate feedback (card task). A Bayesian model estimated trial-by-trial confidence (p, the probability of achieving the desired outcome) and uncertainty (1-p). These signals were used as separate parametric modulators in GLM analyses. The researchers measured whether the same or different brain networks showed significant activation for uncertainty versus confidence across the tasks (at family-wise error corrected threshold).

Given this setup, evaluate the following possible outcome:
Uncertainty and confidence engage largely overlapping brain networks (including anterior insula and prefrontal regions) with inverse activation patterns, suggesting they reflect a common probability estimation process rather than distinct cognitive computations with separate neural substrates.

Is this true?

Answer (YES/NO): NO